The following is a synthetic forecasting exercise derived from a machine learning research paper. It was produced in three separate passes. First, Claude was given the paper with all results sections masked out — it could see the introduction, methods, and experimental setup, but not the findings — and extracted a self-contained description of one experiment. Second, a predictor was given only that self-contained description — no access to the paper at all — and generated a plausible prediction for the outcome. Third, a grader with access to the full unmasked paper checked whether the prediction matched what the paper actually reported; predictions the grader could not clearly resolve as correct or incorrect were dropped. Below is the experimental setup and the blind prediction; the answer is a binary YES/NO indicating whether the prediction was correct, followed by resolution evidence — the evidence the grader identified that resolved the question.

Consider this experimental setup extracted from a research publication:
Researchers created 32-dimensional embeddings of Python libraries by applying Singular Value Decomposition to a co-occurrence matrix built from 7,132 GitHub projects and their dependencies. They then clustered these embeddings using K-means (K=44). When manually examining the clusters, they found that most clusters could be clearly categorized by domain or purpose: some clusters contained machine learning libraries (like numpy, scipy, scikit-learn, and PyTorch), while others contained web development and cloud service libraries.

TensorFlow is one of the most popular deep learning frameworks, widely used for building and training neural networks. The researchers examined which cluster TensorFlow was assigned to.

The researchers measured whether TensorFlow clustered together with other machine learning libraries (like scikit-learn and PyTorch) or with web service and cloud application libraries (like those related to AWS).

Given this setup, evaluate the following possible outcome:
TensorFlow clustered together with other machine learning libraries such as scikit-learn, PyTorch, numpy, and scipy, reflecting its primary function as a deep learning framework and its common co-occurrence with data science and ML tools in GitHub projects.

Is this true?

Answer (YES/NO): NO